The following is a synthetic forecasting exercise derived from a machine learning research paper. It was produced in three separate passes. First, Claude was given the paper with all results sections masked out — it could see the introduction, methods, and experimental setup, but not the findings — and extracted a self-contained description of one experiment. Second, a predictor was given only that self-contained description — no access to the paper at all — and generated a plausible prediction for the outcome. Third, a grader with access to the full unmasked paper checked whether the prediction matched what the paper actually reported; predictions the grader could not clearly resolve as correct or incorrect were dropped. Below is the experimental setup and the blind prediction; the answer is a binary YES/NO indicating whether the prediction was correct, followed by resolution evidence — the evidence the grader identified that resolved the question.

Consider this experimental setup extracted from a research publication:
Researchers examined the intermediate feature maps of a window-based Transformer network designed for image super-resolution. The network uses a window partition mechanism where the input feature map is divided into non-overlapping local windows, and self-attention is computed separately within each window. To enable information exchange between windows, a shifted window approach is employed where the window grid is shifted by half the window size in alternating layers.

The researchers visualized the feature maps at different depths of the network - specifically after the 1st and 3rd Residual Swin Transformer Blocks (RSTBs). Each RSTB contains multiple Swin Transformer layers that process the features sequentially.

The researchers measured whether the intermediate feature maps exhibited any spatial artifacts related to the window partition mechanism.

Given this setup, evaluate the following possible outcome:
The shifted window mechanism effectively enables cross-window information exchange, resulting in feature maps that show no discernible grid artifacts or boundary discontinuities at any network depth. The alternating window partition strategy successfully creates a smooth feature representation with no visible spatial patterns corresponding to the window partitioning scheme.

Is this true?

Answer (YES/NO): NO